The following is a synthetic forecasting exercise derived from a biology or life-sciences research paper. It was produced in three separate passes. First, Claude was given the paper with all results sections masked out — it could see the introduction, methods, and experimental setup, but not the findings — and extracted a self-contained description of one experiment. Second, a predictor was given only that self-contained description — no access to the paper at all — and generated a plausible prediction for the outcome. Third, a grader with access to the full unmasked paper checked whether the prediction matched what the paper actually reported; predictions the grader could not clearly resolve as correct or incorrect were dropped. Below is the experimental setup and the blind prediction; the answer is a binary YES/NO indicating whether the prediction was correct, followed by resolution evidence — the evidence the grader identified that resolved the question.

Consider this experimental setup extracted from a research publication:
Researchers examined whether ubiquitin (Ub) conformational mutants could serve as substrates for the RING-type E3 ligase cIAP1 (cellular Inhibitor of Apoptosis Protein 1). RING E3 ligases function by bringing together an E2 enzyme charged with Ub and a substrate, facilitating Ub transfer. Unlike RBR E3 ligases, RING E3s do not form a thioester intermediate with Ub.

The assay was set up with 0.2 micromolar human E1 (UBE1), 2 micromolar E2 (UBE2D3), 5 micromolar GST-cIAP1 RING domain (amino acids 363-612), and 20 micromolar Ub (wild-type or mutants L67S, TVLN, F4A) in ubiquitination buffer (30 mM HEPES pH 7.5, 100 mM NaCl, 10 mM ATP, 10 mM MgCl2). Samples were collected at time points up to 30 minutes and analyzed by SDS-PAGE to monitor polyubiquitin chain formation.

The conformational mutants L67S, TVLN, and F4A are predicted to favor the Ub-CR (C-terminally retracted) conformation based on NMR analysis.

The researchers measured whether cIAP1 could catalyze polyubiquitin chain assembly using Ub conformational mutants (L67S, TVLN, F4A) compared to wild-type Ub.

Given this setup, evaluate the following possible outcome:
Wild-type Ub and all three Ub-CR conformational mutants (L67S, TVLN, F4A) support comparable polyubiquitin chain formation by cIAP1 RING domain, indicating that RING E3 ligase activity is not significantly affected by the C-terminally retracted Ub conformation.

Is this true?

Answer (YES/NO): NO